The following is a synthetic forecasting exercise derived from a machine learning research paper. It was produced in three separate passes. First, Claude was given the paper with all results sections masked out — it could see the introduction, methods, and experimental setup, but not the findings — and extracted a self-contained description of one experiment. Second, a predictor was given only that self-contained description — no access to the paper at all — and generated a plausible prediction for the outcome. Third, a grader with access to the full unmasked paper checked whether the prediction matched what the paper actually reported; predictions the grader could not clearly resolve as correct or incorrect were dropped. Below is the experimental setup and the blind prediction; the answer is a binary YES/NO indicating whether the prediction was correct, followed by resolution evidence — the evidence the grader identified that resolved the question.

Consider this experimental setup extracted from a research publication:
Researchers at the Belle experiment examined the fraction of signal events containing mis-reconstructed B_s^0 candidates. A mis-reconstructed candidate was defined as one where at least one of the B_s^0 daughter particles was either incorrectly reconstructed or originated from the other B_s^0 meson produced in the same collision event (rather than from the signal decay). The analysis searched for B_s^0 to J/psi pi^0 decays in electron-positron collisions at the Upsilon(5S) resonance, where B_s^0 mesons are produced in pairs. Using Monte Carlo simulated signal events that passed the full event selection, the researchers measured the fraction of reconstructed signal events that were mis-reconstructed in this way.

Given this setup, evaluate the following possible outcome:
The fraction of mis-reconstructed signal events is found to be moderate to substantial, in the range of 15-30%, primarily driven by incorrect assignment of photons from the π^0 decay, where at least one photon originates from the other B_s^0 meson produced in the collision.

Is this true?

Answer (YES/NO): NO